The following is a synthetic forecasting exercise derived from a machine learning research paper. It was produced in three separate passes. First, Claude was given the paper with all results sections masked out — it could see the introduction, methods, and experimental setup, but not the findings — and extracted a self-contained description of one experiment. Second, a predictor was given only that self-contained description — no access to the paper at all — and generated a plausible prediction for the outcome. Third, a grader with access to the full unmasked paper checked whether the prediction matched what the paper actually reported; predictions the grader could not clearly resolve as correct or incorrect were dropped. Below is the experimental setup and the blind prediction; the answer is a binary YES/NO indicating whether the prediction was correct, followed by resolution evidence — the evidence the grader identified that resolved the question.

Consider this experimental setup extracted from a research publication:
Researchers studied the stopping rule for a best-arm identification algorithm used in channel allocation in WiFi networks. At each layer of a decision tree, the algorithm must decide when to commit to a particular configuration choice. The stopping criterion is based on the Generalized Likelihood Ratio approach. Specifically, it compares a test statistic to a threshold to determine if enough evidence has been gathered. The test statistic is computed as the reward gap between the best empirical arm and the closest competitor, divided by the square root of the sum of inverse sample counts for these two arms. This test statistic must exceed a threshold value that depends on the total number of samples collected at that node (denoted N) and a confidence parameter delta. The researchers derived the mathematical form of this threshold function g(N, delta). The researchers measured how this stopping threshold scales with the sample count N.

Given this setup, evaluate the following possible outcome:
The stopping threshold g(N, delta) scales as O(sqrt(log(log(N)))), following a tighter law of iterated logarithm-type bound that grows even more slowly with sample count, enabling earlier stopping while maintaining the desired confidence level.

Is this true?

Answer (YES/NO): NO